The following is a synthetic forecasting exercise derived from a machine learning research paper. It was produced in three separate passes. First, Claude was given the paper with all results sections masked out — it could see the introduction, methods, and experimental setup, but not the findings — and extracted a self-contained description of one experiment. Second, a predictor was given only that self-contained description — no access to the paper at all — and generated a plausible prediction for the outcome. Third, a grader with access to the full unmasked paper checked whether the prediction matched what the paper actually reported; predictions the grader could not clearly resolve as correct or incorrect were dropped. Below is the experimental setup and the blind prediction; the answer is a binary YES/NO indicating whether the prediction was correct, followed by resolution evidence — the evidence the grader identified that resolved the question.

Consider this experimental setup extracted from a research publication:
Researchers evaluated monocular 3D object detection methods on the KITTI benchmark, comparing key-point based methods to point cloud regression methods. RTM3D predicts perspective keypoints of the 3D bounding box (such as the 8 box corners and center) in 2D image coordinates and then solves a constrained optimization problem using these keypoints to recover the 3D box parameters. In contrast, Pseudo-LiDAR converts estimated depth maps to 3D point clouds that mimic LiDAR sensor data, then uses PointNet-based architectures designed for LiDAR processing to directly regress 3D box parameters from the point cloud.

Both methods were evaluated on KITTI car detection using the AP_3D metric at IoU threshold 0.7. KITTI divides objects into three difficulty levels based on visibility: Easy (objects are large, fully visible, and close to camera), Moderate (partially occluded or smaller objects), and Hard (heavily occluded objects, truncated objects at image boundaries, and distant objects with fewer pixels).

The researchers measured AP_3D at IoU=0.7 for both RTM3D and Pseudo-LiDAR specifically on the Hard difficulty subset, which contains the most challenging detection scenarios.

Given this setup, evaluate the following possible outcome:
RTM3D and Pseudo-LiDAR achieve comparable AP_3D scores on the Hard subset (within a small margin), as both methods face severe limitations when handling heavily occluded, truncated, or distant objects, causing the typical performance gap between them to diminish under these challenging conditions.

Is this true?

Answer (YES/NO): NO